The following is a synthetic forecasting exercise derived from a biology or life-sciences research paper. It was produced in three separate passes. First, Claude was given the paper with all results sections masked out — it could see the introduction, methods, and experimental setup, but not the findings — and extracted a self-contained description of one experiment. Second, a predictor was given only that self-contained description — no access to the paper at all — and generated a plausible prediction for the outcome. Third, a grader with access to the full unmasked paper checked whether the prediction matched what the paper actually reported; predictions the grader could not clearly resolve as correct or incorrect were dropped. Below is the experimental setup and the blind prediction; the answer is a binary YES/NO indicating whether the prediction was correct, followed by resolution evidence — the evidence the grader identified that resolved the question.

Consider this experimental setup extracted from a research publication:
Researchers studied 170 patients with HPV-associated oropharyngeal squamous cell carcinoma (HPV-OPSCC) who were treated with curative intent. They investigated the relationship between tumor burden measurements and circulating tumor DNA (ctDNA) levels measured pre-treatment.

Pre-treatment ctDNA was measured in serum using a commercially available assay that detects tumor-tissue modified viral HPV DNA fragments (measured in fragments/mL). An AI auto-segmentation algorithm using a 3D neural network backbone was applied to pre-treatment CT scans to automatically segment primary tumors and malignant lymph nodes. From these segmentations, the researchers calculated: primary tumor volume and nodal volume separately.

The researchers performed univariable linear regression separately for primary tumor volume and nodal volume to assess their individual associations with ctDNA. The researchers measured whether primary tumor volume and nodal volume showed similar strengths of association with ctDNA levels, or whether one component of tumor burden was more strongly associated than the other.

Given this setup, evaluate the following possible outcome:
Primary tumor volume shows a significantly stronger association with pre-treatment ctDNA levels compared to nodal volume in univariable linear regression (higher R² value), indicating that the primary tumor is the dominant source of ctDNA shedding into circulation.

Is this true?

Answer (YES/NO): NO